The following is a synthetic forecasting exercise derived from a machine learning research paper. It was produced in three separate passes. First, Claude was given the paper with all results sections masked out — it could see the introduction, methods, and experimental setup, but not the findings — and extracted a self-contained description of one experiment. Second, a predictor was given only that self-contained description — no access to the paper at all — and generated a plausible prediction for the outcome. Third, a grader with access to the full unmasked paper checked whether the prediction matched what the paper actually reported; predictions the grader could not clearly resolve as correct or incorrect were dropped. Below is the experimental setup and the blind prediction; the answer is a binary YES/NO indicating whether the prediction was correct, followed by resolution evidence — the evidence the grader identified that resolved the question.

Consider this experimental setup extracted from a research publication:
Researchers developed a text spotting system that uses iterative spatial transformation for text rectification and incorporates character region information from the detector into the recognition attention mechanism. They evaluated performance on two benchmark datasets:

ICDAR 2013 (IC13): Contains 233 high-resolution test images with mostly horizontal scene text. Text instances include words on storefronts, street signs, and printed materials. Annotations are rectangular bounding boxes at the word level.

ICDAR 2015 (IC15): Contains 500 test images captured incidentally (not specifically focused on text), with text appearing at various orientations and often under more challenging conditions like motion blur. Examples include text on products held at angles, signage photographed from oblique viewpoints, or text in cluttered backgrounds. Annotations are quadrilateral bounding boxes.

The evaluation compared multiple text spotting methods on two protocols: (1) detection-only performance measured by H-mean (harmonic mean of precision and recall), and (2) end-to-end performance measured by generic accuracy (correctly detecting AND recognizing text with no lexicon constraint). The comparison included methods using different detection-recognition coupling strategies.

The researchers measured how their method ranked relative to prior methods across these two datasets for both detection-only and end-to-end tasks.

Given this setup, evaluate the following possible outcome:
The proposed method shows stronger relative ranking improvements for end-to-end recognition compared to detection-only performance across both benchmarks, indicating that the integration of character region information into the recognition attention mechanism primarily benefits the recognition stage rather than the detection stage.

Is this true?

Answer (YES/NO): YES